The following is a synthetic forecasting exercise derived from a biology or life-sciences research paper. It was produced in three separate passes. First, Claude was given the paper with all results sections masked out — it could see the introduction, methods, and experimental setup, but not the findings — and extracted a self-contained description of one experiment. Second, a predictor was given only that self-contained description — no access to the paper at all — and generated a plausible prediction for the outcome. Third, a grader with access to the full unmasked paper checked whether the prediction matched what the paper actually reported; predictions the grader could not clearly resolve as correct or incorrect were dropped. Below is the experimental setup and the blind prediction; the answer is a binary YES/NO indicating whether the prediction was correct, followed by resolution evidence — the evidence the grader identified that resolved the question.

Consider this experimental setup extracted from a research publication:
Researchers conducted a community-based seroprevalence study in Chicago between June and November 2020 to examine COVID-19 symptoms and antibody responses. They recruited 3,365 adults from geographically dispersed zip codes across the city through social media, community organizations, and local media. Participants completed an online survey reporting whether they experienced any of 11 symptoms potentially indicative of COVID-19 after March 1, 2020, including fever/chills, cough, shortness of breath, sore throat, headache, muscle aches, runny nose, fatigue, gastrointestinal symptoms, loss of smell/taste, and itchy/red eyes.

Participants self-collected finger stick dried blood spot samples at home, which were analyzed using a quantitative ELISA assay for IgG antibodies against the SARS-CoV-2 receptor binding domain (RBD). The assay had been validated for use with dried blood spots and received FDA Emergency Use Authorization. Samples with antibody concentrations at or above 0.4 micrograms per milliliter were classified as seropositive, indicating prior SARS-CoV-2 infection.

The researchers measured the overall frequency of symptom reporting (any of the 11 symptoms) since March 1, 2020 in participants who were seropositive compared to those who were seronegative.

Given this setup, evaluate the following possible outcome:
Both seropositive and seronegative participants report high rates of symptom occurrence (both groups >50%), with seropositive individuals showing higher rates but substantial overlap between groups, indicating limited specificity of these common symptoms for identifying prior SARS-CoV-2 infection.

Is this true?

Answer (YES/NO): NO